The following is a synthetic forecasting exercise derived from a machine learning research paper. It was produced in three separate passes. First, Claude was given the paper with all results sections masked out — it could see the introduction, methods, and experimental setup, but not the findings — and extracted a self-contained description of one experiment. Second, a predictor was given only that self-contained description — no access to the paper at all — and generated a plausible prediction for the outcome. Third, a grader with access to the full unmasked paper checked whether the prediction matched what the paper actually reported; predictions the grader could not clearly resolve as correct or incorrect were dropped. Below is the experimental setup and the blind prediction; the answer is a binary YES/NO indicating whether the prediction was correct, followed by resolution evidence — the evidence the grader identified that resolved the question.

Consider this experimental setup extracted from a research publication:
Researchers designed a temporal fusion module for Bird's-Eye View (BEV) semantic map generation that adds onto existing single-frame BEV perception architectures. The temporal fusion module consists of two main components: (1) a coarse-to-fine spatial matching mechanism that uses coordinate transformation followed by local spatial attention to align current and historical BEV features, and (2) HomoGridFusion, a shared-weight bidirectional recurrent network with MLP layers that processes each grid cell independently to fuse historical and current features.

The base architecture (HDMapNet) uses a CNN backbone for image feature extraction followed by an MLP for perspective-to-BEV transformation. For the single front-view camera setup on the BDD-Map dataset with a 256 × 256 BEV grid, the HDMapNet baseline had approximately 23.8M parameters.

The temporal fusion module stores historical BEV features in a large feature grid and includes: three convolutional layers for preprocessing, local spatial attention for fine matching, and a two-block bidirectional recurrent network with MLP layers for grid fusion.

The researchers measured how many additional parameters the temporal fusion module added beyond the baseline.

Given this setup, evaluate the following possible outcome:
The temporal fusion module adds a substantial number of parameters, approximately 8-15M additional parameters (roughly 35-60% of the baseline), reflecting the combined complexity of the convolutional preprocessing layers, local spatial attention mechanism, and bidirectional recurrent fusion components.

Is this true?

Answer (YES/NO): NO